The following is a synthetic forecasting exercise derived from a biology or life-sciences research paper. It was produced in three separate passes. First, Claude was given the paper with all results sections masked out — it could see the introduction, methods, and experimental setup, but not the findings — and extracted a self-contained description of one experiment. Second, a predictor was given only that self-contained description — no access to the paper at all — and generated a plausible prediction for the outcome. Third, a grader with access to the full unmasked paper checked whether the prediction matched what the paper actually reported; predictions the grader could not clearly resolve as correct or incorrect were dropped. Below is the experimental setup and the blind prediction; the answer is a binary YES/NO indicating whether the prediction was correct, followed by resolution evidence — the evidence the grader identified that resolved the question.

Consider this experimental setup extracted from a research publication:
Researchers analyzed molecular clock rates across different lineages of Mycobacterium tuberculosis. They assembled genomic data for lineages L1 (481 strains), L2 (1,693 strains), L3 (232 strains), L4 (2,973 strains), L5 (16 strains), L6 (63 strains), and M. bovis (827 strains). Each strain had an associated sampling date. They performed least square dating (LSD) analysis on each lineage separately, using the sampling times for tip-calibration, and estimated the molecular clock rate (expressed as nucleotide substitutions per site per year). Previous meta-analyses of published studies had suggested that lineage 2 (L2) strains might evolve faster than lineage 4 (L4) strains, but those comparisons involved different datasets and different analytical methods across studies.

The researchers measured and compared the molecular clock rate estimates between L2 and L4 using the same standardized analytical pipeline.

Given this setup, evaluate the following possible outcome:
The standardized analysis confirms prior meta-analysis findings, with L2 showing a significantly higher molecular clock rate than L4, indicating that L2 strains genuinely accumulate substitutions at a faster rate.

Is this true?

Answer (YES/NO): NO